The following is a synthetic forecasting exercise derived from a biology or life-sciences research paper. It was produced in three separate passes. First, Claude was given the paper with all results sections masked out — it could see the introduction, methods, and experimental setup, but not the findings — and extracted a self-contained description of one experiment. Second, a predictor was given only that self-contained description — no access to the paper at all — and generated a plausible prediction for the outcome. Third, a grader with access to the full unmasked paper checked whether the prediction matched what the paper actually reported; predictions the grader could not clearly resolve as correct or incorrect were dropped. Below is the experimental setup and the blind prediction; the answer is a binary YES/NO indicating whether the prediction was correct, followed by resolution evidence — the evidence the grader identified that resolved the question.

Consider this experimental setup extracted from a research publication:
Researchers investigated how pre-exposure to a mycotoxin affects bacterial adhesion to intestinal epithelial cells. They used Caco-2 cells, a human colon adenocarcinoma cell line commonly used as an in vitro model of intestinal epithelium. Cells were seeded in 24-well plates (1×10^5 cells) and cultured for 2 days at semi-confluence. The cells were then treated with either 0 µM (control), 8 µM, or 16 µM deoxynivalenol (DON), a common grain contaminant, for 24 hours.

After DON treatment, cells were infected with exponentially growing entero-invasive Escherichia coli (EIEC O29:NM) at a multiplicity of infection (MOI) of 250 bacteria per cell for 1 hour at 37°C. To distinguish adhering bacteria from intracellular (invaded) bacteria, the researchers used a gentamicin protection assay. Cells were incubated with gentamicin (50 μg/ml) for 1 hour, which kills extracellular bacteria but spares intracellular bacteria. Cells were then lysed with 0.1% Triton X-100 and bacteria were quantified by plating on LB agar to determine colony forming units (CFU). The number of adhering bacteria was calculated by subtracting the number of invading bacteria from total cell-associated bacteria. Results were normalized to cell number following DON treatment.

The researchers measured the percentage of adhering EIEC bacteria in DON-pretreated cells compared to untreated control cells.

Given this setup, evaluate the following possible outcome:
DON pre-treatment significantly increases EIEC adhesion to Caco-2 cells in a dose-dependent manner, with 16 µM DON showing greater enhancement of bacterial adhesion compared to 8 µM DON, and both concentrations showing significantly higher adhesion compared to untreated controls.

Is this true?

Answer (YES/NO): NO